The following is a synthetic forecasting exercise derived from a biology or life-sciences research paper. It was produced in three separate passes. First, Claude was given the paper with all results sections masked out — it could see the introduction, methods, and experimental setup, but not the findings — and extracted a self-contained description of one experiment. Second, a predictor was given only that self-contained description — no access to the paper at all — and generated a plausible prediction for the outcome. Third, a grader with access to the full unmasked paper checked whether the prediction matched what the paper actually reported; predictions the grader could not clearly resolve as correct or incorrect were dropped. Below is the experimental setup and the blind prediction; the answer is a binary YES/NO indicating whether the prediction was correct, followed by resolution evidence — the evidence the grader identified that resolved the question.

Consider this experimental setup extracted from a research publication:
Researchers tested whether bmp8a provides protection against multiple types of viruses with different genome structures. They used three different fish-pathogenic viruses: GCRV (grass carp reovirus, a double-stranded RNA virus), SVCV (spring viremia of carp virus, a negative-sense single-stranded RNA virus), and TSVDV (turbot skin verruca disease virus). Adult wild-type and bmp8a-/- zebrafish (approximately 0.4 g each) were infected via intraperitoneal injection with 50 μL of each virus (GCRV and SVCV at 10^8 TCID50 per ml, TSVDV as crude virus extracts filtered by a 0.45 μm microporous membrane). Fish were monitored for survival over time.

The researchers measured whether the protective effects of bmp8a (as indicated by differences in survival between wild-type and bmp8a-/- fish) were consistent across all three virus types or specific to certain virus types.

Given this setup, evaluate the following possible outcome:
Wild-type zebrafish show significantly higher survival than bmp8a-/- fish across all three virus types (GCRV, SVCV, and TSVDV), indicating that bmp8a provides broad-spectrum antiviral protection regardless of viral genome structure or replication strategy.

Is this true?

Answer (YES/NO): YES